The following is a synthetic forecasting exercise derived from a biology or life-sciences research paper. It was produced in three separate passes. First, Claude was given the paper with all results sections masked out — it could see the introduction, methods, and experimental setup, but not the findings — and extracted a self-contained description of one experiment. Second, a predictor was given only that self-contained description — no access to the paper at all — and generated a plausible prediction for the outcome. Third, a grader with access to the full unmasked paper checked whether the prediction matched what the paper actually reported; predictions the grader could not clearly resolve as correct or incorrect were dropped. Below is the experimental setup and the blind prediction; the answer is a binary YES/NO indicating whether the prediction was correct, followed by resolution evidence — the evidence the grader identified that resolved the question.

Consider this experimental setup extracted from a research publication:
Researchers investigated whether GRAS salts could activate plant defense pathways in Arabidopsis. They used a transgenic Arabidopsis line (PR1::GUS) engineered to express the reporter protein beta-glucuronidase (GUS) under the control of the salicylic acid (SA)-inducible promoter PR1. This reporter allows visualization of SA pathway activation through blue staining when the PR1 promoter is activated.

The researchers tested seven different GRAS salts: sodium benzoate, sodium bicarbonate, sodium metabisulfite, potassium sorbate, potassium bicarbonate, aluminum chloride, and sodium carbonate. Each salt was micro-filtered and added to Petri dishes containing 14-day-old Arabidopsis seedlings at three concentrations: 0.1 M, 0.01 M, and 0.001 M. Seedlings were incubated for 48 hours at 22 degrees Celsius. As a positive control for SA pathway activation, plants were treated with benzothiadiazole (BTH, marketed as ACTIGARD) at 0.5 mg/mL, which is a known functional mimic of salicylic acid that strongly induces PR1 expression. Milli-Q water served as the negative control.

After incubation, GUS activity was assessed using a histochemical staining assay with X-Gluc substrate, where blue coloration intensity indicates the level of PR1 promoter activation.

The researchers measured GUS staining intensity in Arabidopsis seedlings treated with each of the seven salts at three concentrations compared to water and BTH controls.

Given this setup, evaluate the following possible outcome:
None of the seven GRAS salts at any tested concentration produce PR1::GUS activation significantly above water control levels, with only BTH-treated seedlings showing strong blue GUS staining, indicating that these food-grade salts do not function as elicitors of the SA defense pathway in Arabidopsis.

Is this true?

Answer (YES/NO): NO